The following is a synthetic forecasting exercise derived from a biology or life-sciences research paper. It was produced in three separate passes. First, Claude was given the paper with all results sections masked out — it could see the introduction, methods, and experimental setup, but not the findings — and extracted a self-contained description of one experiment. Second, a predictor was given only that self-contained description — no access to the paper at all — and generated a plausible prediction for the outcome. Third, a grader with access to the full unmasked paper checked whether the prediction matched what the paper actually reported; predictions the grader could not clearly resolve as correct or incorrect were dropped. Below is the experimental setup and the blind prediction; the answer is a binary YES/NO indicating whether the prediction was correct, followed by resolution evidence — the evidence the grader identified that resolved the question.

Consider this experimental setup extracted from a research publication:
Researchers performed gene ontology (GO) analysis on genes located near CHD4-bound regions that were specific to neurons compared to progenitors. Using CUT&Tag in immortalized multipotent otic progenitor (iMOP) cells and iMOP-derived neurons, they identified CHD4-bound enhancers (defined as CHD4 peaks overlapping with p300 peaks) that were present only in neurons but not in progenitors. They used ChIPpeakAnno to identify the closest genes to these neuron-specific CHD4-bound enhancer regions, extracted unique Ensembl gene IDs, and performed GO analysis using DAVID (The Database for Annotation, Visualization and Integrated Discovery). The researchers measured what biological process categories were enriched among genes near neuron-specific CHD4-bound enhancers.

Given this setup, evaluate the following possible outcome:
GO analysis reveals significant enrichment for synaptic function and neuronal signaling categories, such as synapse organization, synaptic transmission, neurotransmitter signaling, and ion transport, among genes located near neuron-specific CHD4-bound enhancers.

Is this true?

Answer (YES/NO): NO